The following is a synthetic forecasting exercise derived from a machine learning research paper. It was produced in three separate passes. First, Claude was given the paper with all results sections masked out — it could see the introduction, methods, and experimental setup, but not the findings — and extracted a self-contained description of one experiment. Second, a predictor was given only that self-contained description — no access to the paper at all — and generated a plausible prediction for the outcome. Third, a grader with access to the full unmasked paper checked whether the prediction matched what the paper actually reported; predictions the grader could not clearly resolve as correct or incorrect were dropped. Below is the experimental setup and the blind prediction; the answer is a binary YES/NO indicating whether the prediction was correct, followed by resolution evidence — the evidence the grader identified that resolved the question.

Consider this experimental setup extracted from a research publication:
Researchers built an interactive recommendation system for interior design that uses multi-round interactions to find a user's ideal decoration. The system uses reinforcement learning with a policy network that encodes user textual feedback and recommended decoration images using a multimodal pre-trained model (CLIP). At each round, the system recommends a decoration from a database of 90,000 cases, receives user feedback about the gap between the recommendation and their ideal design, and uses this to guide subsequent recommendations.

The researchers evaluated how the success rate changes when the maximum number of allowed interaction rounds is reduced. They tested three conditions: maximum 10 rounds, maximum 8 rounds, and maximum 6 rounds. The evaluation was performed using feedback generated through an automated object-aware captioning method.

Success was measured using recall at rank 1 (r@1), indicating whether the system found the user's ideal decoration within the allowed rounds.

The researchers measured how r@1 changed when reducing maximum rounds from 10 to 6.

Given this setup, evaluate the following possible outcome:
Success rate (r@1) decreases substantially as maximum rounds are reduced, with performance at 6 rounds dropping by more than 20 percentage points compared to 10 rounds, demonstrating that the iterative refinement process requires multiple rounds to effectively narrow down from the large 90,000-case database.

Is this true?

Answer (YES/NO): YES